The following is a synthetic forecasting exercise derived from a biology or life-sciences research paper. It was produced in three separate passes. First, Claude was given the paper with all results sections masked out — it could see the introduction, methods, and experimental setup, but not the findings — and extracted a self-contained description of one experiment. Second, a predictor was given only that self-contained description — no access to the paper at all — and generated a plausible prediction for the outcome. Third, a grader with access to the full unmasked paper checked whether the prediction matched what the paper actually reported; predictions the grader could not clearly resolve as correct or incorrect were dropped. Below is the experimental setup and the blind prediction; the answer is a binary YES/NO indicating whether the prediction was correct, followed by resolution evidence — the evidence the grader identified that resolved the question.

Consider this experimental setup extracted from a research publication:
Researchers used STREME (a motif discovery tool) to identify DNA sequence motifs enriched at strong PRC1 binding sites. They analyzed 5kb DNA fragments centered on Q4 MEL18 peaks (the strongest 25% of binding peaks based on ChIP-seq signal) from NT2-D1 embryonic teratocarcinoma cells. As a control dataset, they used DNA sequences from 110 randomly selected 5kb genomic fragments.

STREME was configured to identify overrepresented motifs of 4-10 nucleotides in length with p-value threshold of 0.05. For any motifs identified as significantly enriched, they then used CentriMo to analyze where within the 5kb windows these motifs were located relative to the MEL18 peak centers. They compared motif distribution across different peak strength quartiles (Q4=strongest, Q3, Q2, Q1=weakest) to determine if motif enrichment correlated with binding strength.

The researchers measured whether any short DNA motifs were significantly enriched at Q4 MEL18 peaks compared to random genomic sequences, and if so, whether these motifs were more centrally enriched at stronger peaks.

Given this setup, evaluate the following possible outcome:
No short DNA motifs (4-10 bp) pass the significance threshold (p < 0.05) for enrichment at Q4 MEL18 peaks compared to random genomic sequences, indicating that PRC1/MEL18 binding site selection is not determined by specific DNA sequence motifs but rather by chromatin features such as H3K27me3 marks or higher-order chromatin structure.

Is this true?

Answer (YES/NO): NO